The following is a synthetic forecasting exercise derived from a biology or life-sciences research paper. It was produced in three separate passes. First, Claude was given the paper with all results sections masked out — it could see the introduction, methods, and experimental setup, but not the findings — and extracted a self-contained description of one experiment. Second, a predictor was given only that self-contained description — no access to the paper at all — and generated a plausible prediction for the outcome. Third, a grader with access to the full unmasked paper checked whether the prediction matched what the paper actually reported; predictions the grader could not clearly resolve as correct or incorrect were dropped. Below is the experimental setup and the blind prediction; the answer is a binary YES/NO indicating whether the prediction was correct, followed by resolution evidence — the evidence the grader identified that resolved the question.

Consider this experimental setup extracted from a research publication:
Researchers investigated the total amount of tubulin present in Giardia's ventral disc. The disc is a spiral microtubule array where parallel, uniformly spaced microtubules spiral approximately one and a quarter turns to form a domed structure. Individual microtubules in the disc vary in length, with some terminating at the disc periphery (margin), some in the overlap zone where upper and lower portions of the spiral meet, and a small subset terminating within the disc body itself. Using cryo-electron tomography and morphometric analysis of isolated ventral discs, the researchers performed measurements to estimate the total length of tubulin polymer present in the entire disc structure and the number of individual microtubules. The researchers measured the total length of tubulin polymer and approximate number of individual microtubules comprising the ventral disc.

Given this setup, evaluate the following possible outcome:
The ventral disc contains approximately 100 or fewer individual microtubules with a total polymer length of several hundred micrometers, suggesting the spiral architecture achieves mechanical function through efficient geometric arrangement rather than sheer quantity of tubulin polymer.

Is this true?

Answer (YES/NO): NO